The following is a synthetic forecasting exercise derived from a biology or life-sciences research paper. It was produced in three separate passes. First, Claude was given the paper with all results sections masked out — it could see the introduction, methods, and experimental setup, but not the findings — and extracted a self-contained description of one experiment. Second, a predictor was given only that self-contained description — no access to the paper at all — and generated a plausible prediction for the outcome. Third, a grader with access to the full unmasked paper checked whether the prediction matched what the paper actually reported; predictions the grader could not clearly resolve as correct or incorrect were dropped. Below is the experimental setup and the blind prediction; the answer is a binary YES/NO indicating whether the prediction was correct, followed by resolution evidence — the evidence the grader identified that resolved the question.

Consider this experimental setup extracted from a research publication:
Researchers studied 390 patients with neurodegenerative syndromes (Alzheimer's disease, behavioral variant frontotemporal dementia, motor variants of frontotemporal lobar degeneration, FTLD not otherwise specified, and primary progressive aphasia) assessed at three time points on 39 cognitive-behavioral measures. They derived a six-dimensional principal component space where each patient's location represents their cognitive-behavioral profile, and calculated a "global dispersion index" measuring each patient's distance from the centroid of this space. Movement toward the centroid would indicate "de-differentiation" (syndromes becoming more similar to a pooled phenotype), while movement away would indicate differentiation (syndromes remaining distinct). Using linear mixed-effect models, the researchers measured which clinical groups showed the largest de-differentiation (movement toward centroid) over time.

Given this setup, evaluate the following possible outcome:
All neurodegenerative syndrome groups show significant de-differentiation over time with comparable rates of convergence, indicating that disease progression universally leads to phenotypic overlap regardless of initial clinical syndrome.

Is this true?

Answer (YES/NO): NO